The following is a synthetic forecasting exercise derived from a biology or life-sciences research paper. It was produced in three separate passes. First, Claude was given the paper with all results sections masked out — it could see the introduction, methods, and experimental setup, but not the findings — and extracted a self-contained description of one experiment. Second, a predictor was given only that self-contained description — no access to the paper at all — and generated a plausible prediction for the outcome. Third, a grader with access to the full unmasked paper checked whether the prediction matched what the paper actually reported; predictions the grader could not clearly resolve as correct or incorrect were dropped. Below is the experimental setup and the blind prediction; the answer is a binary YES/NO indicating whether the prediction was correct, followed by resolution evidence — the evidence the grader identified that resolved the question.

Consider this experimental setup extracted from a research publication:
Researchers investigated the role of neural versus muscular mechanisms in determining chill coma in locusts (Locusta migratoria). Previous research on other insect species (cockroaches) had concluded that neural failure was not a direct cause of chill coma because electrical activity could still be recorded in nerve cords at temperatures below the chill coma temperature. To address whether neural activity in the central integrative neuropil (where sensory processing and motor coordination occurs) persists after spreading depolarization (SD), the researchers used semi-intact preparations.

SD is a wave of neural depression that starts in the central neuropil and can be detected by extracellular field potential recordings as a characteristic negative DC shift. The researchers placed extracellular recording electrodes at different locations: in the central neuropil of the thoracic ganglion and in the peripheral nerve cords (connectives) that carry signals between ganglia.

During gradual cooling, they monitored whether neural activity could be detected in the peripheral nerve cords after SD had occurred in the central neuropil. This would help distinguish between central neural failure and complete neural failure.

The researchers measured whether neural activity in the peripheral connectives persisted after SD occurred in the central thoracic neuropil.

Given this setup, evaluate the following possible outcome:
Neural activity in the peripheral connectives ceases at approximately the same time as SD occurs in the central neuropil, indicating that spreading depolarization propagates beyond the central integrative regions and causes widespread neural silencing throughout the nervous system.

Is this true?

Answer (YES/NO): NO